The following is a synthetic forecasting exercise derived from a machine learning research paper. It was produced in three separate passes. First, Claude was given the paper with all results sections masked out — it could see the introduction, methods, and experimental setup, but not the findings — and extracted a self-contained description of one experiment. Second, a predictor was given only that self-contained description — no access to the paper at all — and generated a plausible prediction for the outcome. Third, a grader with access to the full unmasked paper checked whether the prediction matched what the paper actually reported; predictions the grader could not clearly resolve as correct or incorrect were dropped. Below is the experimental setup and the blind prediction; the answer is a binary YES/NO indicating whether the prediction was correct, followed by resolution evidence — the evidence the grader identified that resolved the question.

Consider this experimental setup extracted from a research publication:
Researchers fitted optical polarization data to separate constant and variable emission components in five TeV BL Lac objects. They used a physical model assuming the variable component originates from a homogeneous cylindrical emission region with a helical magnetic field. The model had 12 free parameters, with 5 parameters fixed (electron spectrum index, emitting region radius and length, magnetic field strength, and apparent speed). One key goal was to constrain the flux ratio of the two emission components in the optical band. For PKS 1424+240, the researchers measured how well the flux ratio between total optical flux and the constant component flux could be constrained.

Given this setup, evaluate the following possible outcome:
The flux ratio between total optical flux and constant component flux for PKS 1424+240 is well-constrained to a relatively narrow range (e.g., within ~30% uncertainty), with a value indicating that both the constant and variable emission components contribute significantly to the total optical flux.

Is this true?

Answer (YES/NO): NO